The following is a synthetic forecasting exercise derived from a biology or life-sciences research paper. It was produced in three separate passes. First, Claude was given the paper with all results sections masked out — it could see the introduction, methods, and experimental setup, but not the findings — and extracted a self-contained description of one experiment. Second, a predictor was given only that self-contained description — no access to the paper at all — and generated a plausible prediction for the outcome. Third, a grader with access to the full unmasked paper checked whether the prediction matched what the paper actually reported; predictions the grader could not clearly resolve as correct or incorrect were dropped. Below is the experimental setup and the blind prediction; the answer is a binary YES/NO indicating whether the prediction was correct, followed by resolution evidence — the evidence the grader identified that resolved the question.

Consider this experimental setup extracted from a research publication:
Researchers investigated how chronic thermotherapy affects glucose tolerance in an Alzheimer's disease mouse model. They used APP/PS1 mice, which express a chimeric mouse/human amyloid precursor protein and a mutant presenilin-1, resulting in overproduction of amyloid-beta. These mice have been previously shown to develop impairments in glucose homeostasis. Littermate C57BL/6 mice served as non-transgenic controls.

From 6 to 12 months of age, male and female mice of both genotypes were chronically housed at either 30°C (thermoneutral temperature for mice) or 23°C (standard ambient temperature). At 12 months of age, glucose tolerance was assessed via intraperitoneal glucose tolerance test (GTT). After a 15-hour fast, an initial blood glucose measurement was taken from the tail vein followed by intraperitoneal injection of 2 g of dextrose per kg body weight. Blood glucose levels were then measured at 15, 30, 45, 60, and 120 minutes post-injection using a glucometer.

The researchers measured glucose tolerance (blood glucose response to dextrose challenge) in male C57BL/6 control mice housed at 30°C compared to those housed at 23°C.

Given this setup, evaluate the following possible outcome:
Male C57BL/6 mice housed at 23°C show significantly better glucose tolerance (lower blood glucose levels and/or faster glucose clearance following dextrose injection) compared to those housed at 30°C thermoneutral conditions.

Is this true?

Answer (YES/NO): NO